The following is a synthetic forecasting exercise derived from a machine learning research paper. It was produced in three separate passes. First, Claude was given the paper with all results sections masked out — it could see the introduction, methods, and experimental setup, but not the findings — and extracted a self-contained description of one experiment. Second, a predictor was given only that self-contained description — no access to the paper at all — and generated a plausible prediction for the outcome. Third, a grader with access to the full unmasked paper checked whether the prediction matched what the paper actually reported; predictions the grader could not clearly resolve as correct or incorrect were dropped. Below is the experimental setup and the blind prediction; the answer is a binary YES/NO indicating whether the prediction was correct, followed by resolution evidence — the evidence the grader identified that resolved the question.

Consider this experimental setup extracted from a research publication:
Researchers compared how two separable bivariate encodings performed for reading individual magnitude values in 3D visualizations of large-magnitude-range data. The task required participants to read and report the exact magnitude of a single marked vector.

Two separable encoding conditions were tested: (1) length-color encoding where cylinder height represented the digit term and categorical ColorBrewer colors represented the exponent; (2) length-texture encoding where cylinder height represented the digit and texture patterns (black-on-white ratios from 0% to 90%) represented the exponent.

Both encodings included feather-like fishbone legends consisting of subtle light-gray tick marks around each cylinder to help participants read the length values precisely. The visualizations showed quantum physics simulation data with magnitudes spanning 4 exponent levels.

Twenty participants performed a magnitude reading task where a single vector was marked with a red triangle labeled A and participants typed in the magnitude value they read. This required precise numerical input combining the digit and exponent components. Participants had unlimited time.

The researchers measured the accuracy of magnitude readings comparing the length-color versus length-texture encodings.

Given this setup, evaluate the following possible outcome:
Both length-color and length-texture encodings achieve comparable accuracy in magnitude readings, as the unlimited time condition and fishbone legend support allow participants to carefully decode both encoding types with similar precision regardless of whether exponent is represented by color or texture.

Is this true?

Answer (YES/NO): YES